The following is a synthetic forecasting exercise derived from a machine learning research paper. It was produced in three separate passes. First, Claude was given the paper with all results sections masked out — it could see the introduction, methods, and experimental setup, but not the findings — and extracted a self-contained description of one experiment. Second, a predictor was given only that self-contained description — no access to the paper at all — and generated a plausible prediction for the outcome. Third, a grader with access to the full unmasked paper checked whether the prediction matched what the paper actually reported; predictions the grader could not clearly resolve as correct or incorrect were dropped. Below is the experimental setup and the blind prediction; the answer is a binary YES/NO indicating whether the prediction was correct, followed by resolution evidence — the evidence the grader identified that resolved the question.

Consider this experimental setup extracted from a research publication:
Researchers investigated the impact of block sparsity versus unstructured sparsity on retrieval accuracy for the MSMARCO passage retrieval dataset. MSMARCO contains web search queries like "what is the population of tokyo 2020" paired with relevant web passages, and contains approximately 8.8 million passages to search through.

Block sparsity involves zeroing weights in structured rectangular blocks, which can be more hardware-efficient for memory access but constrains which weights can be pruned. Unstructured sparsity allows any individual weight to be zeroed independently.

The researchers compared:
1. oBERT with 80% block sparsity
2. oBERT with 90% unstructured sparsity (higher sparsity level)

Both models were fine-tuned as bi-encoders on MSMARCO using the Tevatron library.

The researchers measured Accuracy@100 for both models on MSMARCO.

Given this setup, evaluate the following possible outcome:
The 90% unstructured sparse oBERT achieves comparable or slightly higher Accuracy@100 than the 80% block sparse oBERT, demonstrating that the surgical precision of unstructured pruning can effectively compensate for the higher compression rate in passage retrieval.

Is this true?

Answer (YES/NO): YES